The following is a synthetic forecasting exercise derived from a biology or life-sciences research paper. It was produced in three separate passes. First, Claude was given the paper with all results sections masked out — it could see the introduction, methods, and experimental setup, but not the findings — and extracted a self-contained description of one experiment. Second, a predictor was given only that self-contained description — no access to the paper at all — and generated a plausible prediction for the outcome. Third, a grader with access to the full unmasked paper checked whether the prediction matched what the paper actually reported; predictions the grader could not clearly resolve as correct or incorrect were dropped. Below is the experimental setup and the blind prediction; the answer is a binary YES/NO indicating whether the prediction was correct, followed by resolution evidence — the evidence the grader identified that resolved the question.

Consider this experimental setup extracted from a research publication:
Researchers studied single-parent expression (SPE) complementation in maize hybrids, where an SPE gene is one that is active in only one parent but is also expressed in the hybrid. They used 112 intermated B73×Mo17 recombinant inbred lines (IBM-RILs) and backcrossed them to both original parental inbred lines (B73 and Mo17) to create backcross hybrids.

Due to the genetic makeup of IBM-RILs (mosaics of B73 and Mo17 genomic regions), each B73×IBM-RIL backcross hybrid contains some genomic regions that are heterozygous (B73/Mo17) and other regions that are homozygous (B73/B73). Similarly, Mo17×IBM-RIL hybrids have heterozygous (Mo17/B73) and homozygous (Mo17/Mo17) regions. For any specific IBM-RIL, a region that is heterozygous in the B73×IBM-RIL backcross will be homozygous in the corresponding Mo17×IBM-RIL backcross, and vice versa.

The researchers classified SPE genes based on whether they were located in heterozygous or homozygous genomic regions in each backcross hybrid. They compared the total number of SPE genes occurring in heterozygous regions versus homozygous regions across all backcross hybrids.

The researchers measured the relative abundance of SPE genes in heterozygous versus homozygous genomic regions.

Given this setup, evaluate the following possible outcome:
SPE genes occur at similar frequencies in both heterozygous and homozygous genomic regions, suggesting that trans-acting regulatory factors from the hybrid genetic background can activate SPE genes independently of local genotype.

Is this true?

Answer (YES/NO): NO